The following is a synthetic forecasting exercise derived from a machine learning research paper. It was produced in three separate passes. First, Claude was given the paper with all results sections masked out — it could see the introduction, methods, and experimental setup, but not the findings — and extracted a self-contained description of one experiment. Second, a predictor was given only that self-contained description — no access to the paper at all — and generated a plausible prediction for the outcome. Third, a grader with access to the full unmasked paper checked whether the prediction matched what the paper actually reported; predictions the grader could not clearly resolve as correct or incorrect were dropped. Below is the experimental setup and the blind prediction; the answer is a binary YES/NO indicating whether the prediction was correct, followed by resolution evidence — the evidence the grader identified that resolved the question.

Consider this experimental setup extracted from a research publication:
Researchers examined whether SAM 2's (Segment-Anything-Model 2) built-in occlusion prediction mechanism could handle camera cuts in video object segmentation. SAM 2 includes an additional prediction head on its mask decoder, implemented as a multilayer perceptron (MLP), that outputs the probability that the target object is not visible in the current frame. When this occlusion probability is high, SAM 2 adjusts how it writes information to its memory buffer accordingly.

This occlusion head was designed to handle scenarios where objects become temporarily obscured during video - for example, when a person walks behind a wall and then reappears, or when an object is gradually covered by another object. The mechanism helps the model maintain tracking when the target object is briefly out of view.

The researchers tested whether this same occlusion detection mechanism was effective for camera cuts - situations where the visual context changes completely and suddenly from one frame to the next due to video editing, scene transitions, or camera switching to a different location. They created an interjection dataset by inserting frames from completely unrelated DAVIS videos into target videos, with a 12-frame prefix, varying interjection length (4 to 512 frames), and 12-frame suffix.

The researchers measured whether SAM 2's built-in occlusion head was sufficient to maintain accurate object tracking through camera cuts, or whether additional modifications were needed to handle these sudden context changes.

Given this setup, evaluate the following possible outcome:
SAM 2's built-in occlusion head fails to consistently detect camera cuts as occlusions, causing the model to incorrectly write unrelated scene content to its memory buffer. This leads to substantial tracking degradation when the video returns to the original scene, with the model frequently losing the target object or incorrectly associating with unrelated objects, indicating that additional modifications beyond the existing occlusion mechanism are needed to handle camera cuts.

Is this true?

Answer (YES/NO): YES